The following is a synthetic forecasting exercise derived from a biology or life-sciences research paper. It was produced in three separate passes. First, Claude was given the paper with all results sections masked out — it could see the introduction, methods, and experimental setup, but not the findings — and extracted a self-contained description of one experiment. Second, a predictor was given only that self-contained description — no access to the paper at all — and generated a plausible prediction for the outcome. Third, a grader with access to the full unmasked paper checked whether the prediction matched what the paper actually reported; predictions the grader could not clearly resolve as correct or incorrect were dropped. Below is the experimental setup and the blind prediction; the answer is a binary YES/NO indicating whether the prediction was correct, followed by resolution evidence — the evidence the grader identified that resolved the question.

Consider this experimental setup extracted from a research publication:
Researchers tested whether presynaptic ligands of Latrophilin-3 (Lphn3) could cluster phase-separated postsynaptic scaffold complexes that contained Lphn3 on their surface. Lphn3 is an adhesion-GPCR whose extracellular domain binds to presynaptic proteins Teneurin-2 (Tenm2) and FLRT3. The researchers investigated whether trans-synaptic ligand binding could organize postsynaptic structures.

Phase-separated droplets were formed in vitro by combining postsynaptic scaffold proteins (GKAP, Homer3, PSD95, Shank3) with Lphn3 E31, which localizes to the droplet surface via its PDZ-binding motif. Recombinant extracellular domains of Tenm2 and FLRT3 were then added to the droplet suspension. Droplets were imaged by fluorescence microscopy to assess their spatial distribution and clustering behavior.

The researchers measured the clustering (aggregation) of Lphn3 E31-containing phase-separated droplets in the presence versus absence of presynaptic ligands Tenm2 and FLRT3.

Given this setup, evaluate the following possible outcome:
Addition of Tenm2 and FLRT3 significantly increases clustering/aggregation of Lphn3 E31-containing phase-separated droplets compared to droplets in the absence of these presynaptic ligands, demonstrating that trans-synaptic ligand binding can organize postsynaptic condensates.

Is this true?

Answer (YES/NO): YES